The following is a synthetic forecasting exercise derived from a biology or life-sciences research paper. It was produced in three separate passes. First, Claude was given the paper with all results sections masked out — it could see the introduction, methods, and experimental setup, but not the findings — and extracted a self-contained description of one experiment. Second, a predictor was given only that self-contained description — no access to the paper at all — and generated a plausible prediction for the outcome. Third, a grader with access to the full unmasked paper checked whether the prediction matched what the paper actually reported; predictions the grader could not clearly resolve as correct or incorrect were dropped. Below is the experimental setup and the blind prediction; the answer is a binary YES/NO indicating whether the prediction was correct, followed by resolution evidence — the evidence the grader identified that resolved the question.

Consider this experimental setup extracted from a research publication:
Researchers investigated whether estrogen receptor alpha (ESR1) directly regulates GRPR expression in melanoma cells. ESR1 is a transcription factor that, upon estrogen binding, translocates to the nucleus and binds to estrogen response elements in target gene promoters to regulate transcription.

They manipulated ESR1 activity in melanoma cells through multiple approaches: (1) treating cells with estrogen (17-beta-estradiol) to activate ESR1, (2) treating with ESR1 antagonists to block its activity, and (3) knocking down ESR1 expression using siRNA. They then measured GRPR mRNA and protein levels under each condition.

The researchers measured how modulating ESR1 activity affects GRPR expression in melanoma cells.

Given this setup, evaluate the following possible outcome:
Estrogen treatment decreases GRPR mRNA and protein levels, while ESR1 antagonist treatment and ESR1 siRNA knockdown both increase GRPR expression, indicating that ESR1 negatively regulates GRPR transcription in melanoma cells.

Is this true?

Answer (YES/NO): NO